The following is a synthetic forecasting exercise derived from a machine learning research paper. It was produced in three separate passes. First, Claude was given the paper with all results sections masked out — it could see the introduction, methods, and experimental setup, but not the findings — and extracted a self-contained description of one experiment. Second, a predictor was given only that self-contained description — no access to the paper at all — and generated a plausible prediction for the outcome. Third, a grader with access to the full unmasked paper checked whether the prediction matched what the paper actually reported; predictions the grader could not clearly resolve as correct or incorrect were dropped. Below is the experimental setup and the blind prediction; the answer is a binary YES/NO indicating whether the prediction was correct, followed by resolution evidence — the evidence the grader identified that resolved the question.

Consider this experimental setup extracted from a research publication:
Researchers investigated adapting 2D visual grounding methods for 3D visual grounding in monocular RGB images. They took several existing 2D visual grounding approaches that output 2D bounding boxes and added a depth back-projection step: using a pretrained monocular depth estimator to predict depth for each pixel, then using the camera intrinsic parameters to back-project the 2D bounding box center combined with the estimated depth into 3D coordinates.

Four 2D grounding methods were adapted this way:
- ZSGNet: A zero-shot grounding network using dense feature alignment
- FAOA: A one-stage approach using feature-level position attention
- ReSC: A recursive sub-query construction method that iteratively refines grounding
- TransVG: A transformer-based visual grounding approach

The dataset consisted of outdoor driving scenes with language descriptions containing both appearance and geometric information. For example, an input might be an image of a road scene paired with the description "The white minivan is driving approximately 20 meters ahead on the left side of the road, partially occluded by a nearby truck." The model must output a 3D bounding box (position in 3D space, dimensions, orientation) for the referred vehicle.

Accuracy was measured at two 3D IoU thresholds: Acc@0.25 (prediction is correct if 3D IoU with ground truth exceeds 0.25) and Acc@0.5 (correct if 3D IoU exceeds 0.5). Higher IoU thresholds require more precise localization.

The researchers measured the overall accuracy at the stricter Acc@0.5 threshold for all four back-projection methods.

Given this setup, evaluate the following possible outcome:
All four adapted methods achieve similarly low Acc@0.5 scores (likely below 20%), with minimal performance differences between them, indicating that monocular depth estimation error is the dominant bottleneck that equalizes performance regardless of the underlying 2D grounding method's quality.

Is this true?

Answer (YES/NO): NO